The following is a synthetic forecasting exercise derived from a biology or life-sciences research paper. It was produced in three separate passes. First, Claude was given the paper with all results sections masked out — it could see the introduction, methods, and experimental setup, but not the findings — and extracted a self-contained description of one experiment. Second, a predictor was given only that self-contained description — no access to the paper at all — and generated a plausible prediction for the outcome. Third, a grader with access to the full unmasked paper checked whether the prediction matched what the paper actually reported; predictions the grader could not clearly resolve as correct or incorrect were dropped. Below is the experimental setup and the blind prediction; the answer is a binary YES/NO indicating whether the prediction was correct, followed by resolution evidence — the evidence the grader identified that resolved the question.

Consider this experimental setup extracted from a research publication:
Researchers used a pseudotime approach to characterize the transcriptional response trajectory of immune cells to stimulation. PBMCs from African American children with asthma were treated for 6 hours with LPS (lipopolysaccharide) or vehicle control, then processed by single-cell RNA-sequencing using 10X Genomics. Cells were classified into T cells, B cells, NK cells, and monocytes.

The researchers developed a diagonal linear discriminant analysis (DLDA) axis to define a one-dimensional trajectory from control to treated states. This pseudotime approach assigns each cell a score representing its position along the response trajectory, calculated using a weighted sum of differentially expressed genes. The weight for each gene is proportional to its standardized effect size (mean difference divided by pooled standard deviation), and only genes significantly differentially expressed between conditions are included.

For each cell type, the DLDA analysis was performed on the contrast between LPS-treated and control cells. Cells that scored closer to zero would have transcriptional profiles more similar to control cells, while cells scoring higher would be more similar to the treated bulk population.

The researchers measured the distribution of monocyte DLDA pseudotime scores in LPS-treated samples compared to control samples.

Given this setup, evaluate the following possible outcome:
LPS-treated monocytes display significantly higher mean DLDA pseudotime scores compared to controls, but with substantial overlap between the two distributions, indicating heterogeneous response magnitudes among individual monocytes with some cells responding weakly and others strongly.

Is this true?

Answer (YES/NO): NO